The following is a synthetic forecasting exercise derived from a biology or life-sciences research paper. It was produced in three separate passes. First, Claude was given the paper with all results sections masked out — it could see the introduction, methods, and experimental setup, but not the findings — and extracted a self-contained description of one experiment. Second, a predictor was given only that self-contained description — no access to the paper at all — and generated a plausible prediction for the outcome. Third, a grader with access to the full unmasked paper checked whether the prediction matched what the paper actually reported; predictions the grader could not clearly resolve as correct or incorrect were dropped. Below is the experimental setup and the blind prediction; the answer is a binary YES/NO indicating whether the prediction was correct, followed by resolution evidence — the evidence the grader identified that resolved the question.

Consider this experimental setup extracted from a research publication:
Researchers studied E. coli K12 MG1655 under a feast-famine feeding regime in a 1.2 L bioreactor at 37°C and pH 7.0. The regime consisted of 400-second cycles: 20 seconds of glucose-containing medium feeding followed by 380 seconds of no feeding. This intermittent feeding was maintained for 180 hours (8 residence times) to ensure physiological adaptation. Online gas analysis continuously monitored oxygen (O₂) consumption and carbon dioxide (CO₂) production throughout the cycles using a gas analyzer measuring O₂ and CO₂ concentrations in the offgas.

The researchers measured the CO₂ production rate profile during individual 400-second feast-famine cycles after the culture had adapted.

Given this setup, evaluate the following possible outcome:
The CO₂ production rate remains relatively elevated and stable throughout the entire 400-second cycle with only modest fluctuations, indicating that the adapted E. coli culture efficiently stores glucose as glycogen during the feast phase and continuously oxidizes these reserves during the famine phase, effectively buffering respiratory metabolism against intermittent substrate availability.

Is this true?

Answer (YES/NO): NO